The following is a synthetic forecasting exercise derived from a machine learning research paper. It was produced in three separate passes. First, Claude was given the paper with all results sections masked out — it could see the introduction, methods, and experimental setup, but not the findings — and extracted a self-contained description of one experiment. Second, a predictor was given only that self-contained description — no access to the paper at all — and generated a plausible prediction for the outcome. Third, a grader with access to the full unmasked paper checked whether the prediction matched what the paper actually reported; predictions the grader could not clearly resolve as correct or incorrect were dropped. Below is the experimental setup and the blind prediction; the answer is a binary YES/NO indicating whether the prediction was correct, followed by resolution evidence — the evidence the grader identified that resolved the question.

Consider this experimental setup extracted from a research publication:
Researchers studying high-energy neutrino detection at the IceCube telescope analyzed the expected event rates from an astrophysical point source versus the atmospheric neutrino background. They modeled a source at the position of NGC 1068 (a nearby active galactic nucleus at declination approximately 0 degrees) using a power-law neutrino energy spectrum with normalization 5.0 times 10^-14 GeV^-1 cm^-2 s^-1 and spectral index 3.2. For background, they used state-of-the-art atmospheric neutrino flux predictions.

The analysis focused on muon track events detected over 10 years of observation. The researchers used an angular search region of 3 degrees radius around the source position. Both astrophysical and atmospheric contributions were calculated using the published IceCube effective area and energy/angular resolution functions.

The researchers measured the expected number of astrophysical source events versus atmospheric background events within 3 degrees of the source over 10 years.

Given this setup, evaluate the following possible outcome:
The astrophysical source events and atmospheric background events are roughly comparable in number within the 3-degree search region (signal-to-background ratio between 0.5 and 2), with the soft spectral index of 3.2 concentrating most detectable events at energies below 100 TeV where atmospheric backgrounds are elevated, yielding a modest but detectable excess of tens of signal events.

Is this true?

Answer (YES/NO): NO